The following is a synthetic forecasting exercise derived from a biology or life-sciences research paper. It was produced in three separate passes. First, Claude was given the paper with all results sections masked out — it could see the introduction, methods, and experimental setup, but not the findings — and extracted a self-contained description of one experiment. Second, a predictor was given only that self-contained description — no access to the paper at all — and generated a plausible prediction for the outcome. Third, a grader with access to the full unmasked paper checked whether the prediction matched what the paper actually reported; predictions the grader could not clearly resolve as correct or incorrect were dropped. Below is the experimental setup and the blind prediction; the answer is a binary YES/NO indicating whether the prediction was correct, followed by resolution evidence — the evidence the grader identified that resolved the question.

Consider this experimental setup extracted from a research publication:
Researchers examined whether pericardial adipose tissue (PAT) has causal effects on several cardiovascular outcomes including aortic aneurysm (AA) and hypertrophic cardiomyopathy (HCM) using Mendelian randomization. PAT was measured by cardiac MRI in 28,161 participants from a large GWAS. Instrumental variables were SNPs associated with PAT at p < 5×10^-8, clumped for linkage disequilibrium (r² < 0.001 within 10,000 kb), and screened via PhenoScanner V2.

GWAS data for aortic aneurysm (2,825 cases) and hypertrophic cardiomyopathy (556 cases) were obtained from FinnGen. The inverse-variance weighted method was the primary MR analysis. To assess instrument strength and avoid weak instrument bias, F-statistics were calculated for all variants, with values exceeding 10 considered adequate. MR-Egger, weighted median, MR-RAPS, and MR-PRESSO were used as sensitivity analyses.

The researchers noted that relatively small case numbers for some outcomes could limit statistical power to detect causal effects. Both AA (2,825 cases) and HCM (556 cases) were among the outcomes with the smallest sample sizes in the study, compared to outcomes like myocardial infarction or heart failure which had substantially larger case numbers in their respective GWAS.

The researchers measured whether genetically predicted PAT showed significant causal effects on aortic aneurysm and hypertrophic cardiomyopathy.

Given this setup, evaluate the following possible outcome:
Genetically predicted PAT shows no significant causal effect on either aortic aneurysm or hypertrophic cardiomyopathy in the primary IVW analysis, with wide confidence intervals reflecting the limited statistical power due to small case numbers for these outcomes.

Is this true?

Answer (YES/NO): YES